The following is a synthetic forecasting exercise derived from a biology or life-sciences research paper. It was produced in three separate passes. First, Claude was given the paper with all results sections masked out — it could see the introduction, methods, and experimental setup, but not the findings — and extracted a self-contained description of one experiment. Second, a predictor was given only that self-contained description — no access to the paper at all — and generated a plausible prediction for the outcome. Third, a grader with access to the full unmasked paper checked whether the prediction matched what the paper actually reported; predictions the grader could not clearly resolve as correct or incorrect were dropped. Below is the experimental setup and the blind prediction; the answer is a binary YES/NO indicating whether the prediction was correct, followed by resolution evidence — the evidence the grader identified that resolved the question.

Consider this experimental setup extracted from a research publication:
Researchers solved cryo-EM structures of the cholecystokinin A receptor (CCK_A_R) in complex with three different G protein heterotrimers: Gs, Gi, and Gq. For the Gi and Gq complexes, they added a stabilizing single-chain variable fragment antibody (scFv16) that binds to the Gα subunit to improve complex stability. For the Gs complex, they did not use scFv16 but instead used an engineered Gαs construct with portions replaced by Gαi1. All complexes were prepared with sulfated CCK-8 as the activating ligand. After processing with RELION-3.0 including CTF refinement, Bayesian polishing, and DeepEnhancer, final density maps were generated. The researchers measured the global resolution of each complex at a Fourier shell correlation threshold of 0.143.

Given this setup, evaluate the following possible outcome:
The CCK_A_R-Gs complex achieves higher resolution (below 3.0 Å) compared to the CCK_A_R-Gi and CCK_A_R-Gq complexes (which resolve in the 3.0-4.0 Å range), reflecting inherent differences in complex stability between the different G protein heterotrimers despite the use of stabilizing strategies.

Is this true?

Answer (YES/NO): NO